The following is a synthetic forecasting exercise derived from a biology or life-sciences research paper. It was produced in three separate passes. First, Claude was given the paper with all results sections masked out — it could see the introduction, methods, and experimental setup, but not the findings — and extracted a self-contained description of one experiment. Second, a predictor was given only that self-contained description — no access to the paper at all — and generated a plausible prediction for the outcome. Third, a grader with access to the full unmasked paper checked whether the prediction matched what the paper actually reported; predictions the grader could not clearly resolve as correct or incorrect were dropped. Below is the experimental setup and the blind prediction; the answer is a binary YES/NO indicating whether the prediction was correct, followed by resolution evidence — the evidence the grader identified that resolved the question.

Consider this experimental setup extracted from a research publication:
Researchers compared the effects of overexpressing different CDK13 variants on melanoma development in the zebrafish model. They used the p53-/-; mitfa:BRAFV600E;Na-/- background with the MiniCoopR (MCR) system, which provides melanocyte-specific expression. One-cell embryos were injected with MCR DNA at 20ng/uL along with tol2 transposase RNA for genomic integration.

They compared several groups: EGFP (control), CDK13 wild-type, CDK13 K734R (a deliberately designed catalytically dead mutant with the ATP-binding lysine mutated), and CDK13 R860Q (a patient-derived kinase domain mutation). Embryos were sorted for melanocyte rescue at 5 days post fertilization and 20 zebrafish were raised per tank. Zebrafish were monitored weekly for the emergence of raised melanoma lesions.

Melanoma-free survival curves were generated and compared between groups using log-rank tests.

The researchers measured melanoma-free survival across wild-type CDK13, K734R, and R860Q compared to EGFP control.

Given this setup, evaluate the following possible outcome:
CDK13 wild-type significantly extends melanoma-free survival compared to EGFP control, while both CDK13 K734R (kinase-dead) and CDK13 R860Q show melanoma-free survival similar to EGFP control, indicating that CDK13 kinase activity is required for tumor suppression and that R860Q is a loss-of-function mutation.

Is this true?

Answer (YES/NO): NO